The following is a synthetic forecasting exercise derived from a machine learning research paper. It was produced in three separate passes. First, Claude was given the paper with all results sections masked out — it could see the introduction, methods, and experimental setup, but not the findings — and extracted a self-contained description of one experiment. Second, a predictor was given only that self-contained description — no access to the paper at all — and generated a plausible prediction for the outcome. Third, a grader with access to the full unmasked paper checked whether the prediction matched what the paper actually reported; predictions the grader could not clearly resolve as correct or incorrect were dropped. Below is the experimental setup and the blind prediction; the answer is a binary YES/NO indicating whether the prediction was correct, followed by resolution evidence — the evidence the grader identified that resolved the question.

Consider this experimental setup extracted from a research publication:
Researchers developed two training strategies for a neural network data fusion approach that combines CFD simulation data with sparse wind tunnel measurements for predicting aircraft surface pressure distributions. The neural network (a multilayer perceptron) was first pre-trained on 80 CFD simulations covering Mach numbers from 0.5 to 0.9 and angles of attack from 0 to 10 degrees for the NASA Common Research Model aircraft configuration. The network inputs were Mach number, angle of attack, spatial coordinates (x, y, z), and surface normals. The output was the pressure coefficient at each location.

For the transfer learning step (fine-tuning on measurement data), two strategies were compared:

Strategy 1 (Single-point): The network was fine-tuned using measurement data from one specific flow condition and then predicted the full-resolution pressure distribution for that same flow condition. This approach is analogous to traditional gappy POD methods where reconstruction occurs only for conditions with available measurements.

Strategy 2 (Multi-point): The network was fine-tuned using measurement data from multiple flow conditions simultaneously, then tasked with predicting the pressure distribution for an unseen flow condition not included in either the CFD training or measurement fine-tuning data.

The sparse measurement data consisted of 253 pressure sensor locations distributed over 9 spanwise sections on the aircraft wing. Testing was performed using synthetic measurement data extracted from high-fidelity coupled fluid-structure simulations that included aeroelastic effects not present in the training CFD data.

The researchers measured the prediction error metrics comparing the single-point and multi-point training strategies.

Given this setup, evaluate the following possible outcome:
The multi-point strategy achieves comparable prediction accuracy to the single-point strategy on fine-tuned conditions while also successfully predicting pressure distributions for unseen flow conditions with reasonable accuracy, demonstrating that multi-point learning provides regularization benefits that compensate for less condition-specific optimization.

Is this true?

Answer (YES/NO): YES